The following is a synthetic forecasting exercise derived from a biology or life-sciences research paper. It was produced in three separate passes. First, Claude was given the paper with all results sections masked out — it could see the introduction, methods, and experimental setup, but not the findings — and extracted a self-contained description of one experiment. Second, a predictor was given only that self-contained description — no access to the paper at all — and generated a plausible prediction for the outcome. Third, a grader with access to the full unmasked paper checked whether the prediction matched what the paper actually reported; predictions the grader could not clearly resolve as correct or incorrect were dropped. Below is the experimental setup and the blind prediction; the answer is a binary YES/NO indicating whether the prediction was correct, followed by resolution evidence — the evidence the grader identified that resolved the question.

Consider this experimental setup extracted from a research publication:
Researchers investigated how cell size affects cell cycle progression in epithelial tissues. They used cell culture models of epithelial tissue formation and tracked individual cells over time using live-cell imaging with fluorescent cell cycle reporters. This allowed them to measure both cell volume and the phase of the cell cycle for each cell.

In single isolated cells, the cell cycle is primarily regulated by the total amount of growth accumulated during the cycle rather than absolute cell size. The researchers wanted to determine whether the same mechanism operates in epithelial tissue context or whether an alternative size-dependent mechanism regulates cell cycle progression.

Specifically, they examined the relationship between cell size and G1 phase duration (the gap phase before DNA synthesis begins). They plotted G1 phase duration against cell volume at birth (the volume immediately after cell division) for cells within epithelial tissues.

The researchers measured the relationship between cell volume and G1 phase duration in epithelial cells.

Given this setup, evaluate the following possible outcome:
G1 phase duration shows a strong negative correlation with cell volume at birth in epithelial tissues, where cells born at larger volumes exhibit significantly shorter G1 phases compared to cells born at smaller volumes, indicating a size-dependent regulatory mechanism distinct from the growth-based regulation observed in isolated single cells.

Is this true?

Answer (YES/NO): YES